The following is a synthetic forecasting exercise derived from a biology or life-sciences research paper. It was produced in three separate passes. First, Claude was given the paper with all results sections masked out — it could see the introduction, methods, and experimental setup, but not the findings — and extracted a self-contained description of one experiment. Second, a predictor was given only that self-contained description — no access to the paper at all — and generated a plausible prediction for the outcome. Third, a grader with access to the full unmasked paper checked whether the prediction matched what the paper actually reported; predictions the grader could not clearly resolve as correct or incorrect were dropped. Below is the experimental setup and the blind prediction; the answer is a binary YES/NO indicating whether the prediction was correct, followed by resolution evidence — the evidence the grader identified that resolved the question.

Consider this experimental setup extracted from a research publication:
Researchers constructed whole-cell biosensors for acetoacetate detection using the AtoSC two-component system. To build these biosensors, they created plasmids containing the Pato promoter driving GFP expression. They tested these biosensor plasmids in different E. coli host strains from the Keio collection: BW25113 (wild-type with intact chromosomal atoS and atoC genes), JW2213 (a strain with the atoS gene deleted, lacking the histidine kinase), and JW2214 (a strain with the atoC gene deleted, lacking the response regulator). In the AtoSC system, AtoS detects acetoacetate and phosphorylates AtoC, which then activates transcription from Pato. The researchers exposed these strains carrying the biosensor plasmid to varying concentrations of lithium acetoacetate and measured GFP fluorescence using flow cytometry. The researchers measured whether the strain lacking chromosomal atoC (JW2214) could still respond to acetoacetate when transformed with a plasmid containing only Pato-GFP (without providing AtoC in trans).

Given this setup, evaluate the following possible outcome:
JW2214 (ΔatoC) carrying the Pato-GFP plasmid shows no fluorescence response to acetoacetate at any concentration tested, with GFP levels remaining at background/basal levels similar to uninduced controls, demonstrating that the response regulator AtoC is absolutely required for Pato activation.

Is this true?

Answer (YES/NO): YES